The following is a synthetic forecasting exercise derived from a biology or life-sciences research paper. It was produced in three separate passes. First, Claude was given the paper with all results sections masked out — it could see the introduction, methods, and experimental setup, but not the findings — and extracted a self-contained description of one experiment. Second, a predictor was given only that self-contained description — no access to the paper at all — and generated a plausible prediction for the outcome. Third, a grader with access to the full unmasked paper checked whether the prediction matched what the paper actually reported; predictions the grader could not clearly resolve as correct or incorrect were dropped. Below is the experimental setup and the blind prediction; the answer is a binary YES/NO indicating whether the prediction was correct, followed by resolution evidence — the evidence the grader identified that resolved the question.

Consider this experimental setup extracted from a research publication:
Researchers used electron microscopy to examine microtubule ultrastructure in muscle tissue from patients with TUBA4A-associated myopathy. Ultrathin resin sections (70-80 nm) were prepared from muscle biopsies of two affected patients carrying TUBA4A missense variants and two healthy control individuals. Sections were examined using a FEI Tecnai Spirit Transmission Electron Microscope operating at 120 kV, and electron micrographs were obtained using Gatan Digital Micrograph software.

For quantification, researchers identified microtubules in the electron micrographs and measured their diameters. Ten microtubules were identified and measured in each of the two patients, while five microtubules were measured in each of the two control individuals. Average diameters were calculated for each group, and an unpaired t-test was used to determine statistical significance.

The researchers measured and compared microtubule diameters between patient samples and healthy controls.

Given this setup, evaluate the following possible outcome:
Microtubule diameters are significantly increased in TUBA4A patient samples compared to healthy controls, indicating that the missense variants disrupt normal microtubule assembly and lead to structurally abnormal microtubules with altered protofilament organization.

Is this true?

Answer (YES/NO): YES